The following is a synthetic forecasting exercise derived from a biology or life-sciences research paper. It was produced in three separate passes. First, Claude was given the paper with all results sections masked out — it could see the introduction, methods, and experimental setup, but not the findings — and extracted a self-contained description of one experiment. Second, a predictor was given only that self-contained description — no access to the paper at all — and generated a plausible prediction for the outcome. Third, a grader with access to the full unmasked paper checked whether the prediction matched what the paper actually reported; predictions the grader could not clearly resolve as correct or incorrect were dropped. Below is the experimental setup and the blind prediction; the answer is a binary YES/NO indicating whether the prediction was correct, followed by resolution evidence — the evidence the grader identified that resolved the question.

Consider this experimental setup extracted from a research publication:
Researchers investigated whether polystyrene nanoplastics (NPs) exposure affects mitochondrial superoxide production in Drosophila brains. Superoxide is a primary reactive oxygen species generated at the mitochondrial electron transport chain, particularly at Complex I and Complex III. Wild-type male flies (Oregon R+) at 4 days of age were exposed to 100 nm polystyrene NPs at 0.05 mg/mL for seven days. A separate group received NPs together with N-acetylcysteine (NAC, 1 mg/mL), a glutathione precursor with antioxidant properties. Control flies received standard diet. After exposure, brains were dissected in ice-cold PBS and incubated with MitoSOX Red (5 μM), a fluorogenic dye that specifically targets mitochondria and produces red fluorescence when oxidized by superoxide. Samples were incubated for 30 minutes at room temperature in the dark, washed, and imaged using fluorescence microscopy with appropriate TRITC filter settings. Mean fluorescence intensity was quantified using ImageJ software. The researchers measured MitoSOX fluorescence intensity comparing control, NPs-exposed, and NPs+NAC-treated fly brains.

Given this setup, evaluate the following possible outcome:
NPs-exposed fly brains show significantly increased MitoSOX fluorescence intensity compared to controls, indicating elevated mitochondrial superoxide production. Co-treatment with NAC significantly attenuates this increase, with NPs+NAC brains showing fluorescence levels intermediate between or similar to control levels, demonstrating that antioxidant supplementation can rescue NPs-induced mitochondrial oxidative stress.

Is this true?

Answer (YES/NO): YES